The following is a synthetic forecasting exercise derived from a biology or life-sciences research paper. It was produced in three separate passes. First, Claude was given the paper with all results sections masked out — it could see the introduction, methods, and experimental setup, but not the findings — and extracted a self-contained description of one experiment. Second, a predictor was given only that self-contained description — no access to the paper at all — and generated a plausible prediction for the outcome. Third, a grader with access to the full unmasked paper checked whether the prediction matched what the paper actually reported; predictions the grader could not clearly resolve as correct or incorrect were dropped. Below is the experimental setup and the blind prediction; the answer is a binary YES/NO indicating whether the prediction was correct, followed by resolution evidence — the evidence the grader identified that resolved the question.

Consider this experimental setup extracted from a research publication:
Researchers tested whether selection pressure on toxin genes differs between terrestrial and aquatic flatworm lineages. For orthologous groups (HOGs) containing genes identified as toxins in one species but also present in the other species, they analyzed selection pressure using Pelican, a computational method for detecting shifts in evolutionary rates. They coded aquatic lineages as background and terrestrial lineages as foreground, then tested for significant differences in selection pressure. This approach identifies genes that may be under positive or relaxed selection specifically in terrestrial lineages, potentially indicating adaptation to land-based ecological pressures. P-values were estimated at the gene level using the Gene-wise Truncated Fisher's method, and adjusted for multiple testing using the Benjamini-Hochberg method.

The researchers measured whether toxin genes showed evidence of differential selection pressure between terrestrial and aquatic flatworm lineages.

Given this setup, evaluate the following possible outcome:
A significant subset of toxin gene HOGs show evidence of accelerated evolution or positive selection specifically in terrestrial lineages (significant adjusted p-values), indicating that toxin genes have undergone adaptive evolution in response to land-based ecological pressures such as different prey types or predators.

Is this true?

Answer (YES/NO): NO